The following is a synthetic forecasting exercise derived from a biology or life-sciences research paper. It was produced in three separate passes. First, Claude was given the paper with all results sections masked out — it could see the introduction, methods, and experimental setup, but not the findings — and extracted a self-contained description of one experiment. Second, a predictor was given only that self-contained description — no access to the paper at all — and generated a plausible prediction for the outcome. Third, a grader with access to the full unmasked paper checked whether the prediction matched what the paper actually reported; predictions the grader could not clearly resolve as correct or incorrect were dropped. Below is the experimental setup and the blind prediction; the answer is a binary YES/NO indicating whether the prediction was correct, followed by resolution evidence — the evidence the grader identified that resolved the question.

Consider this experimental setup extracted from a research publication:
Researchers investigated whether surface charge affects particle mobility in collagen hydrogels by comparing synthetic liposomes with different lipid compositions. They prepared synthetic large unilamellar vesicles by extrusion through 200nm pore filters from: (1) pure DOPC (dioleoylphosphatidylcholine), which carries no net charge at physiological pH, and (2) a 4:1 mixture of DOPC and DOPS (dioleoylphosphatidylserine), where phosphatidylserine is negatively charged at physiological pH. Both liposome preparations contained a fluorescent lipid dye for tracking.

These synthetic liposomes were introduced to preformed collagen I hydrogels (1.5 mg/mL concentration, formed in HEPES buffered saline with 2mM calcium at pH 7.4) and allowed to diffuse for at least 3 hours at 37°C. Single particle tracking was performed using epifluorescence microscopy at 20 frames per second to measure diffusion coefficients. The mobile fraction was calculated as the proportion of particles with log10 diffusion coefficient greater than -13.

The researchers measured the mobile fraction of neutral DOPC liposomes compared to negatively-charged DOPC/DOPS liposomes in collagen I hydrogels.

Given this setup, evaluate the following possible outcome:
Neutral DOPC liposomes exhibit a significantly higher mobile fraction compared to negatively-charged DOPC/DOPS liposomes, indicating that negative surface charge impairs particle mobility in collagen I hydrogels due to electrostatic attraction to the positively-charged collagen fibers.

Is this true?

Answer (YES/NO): NO